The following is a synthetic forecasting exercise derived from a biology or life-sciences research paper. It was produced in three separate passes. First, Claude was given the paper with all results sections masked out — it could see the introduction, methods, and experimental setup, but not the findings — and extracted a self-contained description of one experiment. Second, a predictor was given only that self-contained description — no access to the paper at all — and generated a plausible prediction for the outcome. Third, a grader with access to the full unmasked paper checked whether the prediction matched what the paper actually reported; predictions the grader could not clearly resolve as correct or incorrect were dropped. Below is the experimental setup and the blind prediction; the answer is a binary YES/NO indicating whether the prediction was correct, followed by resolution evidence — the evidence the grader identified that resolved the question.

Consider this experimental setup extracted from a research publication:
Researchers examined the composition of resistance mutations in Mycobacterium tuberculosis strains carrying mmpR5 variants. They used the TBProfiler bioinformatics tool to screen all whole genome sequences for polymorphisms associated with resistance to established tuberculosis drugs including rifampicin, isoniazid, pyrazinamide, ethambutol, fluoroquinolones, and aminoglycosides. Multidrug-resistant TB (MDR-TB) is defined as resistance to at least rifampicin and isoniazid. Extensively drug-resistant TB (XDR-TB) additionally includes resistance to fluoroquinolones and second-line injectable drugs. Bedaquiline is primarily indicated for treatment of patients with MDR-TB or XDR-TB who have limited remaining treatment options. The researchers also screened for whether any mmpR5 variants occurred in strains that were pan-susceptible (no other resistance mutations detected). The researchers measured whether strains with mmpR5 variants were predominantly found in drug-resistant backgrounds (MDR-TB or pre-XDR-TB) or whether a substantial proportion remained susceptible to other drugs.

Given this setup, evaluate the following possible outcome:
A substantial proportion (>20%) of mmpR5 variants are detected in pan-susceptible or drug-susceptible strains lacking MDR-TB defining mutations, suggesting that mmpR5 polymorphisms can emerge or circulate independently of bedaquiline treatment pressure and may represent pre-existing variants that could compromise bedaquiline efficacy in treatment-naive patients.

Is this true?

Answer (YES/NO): YES